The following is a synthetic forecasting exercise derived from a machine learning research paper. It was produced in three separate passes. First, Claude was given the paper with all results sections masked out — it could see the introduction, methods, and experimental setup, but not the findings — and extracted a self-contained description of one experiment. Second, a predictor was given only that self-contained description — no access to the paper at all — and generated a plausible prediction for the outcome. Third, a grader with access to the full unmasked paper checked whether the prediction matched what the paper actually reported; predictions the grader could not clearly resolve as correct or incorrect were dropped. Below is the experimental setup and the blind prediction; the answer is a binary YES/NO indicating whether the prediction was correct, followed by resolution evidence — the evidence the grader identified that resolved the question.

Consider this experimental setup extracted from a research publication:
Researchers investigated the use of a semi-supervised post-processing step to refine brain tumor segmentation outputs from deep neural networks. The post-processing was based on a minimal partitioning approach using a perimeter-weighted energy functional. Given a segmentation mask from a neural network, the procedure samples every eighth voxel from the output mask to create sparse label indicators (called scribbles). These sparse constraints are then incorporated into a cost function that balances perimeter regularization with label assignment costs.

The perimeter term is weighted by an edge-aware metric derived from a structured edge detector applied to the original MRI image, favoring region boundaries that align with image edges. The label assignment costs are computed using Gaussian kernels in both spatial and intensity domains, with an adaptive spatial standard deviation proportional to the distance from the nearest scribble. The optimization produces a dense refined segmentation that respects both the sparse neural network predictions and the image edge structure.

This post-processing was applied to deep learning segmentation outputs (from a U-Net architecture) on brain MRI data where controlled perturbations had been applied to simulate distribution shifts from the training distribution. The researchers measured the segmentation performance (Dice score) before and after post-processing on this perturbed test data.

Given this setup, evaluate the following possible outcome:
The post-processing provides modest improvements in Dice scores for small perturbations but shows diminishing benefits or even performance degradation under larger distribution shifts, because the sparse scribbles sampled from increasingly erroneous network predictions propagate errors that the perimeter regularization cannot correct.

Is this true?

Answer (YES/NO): NO